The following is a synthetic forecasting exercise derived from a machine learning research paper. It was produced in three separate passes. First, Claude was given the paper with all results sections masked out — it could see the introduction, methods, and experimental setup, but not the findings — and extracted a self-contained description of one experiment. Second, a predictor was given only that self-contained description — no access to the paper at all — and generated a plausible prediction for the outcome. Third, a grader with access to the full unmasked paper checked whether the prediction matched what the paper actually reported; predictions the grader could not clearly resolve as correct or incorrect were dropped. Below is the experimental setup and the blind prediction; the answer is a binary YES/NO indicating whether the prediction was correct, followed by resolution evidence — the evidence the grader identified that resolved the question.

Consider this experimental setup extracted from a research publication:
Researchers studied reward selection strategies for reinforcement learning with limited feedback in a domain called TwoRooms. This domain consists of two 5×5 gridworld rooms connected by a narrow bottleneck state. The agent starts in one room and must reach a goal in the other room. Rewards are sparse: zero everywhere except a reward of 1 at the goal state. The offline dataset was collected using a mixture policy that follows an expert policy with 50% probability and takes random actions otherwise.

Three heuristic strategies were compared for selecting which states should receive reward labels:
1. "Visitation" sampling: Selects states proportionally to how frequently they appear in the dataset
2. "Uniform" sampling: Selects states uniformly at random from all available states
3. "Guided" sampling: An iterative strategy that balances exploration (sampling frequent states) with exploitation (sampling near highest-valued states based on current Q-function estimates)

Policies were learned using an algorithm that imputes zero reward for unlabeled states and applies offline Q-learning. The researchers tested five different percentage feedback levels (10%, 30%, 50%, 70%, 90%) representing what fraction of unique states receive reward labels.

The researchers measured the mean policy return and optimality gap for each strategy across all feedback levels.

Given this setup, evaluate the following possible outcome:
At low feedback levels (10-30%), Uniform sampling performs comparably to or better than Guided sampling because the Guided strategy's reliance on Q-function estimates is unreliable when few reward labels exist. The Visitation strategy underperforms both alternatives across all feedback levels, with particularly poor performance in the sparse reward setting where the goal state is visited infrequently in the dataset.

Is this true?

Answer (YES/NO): NO